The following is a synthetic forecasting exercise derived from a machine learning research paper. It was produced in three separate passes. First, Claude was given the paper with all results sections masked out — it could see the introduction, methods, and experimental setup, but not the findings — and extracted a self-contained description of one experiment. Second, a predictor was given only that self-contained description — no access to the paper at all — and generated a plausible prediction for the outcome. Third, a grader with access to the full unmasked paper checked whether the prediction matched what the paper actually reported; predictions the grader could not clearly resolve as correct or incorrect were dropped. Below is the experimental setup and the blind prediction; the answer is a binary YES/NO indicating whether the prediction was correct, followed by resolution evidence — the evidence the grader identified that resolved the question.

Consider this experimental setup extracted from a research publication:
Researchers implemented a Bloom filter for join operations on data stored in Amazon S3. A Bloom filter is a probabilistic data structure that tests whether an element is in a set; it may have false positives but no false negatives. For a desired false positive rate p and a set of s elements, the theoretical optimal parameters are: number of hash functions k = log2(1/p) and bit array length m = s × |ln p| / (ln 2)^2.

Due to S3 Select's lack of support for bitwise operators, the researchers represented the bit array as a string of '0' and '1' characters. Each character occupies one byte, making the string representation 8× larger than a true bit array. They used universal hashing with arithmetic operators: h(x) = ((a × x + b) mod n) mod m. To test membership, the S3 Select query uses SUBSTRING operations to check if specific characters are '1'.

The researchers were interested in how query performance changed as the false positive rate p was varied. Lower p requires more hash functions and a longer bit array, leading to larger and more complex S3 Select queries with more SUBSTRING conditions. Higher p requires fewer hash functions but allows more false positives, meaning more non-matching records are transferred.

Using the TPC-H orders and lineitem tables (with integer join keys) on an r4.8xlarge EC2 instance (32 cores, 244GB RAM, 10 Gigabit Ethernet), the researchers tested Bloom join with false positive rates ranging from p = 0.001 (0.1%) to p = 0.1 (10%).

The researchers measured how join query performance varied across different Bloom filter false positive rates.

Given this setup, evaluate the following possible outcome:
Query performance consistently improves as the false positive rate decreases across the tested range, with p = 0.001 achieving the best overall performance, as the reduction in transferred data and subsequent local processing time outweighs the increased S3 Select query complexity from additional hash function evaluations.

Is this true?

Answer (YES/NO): NO